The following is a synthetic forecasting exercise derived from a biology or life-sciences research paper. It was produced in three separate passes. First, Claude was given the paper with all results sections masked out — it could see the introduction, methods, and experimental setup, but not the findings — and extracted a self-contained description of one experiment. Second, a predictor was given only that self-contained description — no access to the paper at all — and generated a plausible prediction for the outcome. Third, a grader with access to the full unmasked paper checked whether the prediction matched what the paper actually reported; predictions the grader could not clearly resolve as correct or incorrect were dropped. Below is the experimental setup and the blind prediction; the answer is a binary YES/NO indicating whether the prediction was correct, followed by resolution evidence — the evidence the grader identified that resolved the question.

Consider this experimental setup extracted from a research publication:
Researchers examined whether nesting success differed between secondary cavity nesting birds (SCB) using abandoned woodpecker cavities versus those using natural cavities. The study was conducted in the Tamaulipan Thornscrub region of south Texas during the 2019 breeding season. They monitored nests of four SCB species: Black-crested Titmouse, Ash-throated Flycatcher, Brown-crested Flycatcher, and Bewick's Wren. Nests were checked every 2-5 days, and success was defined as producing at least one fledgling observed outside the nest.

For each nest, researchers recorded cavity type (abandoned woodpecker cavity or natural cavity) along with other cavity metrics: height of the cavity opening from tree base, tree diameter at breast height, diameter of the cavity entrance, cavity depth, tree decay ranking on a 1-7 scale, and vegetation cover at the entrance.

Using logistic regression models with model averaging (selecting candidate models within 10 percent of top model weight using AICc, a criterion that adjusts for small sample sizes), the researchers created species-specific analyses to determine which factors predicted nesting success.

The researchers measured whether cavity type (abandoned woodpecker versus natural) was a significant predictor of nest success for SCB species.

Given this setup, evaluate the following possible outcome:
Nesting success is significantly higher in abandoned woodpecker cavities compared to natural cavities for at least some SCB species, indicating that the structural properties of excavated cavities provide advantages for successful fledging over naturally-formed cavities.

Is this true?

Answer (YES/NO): YES